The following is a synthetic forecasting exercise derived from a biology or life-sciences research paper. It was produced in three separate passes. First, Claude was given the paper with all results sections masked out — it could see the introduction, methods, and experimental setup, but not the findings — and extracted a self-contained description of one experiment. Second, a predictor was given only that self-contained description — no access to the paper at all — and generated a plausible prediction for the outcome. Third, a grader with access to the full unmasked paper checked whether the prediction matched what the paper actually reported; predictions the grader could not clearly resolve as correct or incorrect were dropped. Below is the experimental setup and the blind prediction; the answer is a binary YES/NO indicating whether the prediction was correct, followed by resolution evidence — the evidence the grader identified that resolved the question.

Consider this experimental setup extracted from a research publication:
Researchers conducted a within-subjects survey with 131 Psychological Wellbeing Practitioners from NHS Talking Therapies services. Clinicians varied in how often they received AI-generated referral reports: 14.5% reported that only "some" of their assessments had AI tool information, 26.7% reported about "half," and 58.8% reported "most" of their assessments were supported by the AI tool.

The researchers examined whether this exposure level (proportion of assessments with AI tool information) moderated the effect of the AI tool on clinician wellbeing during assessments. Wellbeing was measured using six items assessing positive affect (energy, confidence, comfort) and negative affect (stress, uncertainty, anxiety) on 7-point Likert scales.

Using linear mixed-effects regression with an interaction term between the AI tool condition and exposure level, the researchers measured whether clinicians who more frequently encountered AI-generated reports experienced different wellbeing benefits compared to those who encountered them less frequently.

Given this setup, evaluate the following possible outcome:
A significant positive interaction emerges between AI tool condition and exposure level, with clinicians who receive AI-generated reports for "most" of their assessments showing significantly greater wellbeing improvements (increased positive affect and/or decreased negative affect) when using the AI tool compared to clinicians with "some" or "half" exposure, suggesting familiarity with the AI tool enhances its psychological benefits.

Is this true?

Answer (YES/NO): YES